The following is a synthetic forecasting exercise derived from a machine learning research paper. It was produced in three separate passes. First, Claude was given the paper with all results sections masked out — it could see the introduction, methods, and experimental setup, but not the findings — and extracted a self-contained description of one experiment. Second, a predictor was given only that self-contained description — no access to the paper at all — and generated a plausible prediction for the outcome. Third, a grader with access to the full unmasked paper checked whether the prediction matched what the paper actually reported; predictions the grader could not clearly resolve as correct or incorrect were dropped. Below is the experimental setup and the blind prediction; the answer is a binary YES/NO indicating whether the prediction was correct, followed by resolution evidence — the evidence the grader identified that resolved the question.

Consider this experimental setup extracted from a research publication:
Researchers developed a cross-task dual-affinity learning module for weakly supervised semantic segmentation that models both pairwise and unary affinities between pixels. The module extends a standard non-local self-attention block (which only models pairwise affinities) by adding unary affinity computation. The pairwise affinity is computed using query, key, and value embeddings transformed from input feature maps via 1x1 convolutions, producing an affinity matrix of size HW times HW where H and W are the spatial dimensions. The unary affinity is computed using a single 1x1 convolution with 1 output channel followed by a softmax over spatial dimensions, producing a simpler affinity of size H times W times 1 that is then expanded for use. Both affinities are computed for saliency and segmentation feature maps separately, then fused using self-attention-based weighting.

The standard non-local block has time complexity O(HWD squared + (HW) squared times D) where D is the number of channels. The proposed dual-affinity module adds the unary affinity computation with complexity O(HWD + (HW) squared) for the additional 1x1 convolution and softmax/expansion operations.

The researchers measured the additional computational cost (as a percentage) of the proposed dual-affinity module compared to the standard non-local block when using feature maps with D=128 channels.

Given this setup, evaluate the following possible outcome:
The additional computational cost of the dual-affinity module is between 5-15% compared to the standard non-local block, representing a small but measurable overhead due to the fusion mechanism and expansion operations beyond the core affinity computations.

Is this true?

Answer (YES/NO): NO